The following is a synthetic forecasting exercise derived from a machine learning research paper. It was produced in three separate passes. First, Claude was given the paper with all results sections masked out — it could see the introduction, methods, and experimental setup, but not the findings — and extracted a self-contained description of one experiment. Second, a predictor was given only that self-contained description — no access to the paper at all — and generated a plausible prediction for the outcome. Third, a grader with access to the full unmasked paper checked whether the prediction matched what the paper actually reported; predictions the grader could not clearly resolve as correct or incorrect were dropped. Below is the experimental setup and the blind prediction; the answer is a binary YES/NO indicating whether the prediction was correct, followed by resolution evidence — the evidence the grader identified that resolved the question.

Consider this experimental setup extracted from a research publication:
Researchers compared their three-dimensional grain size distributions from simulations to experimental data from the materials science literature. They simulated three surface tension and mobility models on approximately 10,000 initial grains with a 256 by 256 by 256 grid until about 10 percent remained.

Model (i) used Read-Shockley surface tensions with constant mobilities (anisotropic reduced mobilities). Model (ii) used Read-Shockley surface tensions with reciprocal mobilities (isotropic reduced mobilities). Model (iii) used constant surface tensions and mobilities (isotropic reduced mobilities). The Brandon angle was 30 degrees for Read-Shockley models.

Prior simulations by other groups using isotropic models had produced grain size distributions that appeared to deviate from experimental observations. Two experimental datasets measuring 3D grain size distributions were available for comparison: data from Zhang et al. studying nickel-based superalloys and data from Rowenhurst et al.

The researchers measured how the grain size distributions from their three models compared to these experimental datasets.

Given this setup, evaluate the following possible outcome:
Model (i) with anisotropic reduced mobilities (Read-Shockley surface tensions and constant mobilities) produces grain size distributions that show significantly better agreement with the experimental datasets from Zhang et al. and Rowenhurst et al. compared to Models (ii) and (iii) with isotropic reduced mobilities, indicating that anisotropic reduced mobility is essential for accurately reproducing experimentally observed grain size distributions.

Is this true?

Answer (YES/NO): NO